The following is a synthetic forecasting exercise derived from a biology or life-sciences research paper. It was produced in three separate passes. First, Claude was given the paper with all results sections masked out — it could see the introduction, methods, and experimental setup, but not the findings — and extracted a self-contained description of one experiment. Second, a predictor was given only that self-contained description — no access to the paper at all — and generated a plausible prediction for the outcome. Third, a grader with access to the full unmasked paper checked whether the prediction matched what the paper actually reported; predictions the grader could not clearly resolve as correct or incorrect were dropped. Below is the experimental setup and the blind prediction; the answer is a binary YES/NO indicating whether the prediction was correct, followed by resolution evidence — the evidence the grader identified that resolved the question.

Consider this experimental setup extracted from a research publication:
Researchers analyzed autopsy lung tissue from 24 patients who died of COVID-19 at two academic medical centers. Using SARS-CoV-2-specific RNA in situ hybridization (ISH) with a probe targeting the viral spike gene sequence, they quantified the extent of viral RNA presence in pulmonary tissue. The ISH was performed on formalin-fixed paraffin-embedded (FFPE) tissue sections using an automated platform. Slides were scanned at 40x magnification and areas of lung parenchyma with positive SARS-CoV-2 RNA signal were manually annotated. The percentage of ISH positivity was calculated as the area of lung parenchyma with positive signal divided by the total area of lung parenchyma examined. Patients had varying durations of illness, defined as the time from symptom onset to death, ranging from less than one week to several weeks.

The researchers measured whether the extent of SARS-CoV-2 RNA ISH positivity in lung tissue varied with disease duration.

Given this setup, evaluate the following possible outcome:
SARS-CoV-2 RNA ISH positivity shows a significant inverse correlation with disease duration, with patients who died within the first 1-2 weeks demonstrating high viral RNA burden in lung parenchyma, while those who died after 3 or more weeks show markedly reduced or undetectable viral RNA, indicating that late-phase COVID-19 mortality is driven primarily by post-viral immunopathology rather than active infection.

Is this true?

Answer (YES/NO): YES